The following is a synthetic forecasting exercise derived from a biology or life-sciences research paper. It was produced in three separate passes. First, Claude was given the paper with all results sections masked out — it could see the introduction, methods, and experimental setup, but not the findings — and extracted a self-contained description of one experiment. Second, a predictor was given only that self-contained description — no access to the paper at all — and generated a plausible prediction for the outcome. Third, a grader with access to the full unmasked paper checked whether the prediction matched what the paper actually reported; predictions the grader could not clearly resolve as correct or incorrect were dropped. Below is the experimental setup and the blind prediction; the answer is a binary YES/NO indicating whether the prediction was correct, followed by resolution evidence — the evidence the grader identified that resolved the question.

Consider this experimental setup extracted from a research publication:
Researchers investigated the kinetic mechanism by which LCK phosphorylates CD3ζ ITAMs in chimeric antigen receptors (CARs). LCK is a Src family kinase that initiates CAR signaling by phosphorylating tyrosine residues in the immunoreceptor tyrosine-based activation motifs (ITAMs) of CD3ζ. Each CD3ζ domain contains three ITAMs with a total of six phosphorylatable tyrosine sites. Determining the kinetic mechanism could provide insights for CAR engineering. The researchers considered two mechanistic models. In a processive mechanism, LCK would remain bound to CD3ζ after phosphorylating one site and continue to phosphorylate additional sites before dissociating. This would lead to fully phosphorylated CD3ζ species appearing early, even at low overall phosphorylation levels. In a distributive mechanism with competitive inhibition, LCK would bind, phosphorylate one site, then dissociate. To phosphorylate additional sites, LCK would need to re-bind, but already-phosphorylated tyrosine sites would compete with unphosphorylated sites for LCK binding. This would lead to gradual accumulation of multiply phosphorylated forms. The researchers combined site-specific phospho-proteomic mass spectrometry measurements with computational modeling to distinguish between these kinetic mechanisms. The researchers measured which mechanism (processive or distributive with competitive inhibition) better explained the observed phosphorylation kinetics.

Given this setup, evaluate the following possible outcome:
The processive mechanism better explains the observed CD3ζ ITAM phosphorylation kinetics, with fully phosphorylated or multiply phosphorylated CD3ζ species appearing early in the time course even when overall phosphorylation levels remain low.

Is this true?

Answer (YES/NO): NO